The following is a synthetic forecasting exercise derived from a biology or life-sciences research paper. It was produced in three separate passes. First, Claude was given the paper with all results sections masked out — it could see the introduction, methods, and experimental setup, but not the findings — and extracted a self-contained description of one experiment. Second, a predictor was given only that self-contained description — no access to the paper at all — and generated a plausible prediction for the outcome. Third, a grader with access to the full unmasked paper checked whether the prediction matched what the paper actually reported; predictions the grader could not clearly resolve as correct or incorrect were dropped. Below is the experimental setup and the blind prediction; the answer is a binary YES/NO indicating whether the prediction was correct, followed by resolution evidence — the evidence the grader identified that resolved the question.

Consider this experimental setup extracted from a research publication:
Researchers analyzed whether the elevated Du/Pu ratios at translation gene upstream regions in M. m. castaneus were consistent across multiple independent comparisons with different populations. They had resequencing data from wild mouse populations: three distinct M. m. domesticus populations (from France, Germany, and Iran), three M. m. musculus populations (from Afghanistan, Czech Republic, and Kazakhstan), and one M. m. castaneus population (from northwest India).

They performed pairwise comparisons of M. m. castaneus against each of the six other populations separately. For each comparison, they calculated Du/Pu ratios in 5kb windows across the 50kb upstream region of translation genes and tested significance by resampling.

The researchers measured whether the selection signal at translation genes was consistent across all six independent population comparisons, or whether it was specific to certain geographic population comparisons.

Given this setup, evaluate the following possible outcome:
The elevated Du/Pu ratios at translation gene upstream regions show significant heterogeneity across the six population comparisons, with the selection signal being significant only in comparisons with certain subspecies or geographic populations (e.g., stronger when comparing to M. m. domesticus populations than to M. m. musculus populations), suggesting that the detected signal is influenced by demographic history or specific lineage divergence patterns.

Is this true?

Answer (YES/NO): NO